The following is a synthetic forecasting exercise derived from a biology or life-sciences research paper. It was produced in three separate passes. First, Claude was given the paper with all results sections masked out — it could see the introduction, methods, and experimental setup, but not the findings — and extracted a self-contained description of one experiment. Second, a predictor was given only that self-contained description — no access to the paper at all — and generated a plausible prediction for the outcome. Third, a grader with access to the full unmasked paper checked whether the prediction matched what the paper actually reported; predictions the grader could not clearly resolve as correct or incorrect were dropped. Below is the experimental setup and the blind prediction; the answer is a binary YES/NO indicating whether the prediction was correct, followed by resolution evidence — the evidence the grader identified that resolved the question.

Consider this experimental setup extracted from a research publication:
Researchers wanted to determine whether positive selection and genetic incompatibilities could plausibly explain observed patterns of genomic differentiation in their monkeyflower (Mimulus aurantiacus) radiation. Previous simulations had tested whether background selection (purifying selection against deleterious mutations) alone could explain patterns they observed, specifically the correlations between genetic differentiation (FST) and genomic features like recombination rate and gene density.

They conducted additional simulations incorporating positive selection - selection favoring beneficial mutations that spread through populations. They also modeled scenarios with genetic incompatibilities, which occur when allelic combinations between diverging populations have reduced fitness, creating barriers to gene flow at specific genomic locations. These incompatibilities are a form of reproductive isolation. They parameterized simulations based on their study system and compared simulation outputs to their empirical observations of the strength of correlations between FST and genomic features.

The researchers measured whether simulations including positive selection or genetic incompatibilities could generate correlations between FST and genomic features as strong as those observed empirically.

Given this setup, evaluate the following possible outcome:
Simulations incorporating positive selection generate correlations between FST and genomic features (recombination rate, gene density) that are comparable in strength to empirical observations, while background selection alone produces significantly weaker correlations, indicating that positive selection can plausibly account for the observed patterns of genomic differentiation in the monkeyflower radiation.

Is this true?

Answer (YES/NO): YES